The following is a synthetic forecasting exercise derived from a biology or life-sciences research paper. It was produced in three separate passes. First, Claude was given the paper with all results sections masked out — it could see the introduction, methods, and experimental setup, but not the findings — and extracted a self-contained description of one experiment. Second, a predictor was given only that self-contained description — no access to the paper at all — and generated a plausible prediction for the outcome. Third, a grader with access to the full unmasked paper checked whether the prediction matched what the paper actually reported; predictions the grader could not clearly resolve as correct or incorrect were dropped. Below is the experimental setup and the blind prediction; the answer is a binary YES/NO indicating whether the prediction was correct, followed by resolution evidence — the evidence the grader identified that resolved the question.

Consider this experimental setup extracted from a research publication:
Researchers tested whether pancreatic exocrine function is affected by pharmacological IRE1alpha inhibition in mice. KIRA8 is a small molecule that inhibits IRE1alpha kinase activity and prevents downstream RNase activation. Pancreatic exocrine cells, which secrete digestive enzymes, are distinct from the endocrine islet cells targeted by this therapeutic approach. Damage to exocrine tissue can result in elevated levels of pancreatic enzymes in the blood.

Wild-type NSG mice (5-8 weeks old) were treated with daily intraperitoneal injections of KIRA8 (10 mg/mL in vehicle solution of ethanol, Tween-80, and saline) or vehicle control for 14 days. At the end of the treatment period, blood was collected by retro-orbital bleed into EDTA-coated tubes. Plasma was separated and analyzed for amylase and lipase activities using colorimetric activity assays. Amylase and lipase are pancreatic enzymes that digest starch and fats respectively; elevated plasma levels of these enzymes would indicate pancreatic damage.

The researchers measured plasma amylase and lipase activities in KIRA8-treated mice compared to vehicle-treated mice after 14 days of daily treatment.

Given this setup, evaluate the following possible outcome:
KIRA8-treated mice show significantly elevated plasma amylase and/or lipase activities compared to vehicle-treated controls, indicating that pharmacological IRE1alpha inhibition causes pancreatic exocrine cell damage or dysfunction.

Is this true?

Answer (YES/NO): NO